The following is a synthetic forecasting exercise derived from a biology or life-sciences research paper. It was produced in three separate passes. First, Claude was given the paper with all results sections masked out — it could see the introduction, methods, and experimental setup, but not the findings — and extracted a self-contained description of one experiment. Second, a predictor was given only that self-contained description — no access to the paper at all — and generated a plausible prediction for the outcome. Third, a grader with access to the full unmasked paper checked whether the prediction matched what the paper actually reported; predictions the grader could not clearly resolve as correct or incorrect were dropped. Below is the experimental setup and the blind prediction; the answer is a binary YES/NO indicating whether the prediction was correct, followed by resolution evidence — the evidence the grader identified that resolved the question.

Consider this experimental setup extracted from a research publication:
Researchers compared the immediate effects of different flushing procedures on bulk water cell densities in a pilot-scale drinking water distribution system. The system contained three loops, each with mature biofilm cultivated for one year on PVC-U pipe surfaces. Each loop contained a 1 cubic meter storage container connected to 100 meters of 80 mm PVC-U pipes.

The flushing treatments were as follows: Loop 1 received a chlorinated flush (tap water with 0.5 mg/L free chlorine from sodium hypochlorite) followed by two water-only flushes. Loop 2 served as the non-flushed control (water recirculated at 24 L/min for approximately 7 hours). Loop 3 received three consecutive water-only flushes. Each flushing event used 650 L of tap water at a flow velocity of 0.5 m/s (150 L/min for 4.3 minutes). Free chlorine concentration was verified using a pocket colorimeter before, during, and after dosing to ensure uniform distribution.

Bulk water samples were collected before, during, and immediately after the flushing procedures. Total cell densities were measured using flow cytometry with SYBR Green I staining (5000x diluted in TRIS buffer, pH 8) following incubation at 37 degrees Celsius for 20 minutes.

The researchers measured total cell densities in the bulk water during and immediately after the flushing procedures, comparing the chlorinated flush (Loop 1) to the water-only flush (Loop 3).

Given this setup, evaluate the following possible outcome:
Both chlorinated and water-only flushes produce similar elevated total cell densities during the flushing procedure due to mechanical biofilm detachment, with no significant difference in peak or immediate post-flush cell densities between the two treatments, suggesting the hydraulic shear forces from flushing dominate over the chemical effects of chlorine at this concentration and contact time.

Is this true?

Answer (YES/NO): NO